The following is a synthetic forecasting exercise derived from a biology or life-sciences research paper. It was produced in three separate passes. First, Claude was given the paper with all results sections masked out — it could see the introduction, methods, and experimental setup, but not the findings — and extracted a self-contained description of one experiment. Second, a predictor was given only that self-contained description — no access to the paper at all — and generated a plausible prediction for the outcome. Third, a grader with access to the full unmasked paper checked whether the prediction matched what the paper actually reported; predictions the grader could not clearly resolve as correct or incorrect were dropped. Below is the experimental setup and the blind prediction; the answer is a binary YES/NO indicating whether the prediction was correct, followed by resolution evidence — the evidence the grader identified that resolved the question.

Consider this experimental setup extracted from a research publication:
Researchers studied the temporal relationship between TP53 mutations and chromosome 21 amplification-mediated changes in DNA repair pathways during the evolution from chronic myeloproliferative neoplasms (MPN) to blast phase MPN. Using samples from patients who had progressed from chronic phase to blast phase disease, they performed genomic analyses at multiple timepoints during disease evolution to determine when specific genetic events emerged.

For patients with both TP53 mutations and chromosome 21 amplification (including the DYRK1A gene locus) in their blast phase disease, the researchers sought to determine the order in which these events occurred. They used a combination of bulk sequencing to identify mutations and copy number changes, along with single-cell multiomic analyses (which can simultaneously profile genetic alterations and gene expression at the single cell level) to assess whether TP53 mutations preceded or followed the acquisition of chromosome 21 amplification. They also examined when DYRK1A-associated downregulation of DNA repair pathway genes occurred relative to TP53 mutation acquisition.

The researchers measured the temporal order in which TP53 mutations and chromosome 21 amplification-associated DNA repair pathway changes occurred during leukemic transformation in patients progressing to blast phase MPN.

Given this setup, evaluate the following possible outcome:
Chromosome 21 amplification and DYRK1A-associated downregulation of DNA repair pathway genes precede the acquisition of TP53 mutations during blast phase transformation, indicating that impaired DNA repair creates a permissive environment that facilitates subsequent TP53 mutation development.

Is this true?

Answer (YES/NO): NO